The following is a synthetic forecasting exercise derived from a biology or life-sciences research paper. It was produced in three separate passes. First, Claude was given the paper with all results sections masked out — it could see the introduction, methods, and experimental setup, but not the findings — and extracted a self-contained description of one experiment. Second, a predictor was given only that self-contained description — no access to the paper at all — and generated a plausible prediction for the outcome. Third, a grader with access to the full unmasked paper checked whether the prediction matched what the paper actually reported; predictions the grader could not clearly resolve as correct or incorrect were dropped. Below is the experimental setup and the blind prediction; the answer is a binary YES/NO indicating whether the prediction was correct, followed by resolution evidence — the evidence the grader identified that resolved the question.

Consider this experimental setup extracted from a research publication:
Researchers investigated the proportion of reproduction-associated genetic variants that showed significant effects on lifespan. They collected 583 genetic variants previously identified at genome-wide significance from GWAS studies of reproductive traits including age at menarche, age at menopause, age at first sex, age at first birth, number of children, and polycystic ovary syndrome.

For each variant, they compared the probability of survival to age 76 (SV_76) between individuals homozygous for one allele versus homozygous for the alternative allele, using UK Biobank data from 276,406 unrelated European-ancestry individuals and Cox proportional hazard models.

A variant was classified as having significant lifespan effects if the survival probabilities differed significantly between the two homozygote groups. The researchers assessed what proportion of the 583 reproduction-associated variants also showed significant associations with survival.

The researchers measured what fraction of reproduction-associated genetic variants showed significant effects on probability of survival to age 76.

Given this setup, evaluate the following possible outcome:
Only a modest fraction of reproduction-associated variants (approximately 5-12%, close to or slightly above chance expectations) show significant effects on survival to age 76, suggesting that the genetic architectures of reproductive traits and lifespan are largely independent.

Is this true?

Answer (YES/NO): NO